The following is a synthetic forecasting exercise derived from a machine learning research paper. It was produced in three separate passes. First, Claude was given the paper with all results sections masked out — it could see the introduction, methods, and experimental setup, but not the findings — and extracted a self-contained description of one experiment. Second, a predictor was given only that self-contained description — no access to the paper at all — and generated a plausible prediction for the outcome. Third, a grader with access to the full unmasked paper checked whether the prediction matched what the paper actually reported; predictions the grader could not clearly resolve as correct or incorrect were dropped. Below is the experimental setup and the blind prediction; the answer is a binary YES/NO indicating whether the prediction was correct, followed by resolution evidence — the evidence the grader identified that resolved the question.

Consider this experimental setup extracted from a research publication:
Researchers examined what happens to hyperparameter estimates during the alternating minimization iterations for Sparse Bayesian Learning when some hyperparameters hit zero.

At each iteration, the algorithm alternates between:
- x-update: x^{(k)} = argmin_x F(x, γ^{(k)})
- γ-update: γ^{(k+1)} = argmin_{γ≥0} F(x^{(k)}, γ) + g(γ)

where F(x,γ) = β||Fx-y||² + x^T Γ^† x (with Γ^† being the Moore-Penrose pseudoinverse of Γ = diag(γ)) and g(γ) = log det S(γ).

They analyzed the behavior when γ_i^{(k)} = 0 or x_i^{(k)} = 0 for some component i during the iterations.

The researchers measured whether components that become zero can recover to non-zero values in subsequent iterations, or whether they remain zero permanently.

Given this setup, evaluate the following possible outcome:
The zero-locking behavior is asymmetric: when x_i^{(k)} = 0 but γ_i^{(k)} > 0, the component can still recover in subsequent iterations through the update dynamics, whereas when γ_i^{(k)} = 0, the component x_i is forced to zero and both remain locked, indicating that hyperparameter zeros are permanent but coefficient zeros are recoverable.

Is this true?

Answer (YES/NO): NO